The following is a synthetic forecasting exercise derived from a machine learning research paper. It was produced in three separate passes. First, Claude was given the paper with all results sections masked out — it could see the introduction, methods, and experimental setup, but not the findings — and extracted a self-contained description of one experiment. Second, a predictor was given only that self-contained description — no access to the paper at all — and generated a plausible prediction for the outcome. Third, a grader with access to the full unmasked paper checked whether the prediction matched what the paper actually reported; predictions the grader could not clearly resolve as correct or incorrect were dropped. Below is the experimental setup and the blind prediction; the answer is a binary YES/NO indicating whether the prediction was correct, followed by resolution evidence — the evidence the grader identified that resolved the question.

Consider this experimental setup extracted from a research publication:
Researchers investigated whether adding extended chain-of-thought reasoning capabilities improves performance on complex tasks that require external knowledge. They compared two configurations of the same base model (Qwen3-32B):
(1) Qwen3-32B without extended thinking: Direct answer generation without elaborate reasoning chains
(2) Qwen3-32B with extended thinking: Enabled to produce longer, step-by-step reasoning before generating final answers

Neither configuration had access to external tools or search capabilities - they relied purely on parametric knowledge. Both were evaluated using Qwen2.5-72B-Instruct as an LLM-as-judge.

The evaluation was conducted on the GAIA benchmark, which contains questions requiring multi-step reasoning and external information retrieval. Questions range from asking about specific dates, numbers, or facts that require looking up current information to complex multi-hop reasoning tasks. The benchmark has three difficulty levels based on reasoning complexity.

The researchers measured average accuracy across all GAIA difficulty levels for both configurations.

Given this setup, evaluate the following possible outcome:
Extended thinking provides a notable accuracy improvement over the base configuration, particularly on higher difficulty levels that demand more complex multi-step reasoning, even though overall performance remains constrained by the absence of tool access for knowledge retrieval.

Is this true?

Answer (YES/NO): NO